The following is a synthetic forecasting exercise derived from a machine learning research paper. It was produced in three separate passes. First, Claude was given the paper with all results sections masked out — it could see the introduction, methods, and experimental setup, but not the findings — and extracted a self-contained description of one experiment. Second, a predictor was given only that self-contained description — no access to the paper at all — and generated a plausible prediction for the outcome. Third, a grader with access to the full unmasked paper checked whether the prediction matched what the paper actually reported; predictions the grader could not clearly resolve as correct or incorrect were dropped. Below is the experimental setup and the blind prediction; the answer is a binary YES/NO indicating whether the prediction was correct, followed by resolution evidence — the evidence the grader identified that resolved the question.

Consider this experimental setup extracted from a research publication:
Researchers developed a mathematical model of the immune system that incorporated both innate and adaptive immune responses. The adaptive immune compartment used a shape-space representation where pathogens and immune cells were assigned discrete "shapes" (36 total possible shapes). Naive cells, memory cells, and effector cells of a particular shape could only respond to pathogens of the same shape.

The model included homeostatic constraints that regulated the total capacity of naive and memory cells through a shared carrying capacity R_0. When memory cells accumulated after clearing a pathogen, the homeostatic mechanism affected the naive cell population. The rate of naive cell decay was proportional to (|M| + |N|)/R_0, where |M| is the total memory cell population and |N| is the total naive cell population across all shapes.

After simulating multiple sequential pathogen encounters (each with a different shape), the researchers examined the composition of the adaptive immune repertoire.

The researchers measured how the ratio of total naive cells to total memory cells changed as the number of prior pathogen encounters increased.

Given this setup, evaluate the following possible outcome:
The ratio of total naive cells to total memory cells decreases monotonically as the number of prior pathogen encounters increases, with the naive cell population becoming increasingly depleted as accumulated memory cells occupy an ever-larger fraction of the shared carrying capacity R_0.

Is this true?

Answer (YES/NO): YES